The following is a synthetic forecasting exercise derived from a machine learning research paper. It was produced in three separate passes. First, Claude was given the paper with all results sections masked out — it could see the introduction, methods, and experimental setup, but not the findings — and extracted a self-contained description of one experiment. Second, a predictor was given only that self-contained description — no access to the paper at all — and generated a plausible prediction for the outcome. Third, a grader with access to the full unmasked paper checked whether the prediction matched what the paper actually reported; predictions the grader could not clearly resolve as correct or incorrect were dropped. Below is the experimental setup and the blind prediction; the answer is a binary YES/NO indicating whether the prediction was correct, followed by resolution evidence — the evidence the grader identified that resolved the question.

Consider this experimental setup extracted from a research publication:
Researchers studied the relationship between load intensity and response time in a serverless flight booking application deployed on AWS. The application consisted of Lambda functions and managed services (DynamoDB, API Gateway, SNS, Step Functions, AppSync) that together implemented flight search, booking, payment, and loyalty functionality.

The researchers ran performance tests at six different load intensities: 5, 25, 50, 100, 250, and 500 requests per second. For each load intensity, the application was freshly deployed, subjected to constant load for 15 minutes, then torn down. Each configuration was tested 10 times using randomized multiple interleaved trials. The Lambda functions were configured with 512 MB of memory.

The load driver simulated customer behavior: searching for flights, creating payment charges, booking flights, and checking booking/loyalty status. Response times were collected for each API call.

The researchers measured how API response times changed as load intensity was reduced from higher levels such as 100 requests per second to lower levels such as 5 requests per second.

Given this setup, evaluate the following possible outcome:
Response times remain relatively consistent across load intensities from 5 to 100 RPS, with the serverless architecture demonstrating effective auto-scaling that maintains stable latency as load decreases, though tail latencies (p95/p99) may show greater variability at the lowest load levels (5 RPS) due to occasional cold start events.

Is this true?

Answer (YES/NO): NO